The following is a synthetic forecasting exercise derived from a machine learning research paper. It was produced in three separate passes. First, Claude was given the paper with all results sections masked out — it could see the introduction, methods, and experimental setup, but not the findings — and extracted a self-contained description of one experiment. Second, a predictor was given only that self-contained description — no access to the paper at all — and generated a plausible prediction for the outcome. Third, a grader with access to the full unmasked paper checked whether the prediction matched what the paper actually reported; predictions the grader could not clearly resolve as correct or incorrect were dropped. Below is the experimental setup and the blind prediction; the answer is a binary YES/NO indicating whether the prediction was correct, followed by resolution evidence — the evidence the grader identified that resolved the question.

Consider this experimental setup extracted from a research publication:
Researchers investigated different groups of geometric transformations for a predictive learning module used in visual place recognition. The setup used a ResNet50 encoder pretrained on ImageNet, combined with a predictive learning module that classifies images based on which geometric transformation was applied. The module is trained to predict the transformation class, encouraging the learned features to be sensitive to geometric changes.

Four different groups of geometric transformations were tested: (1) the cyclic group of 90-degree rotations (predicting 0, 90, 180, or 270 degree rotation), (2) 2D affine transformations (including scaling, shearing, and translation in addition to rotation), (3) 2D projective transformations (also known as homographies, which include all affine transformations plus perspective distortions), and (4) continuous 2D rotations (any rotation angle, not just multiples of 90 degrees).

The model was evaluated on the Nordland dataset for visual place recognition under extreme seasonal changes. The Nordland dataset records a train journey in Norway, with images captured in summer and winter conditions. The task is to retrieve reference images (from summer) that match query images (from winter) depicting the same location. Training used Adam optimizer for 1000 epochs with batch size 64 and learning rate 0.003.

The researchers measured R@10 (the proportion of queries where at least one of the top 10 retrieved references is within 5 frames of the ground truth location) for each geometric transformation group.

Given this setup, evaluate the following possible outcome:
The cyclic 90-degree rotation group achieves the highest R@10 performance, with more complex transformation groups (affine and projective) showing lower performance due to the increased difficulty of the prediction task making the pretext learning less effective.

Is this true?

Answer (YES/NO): YES